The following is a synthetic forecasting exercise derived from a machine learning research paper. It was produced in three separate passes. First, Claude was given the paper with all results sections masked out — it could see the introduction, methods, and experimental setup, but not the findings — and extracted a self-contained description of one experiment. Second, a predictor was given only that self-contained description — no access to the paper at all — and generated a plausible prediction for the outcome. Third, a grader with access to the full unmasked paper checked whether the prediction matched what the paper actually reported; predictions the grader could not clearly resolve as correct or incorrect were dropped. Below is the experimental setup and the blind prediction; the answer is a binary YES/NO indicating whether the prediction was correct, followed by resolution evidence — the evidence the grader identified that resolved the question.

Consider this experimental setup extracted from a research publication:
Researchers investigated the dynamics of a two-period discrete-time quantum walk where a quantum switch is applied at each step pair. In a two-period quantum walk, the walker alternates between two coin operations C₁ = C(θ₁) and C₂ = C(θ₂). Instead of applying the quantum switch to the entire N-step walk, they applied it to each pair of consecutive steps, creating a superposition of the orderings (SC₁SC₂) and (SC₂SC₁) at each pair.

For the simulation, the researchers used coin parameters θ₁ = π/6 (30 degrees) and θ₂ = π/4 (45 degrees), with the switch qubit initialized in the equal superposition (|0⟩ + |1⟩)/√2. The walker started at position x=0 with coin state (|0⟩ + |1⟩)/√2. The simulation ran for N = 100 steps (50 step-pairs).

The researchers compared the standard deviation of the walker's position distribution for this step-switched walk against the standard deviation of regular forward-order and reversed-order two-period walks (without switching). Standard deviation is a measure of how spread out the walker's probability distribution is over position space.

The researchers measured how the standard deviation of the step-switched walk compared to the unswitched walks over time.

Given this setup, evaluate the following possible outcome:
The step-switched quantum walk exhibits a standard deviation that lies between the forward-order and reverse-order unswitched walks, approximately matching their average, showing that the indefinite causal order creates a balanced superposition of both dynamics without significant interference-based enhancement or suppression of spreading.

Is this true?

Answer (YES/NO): NO